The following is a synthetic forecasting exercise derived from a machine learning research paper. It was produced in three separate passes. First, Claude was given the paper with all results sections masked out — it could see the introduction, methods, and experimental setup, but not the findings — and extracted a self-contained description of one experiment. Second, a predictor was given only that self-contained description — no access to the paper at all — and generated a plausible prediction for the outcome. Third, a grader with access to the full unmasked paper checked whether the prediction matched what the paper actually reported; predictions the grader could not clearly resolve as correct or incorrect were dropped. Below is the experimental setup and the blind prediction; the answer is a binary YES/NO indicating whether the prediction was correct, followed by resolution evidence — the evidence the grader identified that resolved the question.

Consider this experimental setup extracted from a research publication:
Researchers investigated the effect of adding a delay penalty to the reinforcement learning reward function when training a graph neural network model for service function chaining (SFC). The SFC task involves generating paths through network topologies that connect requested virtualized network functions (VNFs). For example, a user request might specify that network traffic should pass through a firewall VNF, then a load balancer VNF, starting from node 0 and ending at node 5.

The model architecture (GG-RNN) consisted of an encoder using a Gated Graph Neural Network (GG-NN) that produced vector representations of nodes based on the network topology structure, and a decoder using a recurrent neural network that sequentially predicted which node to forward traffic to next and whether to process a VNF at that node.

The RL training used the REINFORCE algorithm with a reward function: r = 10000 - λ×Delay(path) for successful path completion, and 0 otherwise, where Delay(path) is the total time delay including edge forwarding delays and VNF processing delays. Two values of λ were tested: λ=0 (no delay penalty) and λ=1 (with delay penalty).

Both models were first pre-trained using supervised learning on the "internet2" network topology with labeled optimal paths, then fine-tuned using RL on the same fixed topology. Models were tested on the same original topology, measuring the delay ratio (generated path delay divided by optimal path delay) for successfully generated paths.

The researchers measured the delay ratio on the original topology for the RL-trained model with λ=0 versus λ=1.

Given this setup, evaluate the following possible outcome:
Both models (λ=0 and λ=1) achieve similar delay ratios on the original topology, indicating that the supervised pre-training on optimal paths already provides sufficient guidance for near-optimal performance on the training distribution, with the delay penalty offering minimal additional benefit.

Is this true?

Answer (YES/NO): NO